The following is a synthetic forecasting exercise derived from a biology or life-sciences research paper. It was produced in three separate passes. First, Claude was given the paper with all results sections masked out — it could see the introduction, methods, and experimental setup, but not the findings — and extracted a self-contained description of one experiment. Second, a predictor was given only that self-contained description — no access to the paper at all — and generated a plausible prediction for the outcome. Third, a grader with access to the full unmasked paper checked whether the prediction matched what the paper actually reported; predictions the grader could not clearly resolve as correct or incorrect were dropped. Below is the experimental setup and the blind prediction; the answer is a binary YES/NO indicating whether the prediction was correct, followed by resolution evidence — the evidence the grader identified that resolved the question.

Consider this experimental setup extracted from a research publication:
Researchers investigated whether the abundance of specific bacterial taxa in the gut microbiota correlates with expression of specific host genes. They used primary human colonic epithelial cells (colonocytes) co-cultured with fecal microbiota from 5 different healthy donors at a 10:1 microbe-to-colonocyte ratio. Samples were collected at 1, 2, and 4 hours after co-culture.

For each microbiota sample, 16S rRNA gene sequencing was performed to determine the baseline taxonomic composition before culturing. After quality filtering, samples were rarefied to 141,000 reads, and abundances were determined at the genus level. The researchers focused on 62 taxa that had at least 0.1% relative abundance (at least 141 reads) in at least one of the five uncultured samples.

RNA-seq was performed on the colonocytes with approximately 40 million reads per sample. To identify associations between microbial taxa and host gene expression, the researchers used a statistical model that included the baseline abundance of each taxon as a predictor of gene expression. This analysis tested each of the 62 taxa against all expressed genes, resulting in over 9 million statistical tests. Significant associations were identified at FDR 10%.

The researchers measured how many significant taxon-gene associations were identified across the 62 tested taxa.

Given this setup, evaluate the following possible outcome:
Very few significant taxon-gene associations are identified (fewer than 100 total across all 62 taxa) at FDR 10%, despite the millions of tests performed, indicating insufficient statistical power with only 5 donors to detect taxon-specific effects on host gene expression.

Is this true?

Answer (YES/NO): NO